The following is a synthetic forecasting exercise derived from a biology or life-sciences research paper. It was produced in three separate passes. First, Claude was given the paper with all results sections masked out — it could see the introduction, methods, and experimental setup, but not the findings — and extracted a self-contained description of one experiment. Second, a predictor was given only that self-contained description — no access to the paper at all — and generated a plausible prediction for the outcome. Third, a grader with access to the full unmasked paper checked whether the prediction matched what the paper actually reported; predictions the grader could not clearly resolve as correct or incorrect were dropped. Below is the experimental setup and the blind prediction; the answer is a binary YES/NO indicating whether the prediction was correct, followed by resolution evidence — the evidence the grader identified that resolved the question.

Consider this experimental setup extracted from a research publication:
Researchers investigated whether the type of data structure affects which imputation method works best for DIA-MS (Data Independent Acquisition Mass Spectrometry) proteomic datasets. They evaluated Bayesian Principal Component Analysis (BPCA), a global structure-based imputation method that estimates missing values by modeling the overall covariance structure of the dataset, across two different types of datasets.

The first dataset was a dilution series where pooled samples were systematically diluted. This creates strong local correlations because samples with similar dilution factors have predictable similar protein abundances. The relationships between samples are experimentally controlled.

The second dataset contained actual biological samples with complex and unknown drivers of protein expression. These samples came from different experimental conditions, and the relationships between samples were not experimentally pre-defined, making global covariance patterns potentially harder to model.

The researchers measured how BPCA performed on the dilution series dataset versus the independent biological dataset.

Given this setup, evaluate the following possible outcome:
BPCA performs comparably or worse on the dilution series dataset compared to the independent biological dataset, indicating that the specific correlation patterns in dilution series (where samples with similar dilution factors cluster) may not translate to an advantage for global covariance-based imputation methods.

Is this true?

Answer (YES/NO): YES